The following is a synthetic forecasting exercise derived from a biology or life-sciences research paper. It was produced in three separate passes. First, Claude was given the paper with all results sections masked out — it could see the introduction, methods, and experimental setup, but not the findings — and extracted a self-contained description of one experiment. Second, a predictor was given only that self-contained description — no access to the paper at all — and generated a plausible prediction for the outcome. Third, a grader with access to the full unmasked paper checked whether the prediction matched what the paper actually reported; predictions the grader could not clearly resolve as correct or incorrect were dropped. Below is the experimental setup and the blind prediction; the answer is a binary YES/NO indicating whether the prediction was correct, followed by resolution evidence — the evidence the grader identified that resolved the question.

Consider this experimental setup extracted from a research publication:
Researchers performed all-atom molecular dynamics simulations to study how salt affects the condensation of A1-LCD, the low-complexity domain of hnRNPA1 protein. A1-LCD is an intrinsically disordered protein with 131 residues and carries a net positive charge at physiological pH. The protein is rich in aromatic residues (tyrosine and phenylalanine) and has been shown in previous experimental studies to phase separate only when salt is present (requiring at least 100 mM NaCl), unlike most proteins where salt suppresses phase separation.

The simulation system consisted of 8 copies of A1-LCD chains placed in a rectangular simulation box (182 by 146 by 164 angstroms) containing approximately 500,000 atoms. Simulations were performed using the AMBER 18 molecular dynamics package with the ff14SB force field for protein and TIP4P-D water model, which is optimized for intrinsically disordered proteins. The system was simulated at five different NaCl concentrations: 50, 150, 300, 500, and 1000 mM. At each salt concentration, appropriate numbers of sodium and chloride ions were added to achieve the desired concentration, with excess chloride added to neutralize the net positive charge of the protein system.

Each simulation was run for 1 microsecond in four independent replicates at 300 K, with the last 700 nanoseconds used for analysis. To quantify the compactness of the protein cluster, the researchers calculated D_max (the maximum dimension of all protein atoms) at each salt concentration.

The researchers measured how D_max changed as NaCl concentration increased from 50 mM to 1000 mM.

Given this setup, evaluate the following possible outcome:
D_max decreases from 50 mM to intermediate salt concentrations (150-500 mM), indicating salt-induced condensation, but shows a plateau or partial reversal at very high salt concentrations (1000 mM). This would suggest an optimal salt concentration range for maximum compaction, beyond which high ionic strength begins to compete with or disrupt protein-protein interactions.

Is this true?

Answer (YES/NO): NO